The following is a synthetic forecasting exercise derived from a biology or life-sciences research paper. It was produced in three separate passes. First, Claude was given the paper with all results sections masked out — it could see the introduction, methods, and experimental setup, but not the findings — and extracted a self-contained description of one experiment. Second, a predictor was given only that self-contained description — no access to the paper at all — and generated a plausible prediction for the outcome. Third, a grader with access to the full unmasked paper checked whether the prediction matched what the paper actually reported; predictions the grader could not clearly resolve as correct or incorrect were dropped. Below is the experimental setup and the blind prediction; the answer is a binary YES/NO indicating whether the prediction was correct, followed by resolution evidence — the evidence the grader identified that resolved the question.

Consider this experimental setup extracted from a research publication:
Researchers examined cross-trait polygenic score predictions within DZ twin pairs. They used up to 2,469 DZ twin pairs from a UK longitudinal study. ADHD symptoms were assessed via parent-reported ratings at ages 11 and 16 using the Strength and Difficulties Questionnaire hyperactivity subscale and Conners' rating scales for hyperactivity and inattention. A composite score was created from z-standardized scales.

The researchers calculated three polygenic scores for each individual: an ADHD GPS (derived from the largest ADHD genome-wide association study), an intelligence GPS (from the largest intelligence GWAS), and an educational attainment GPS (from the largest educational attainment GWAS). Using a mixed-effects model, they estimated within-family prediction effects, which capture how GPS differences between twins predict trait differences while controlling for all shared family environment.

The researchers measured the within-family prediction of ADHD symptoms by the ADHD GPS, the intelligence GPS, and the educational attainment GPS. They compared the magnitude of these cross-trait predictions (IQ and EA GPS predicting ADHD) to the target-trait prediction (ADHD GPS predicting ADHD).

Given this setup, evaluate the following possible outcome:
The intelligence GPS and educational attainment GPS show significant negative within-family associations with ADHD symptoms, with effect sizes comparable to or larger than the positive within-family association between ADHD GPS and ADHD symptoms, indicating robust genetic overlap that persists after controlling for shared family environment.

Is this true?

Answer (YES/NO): YES